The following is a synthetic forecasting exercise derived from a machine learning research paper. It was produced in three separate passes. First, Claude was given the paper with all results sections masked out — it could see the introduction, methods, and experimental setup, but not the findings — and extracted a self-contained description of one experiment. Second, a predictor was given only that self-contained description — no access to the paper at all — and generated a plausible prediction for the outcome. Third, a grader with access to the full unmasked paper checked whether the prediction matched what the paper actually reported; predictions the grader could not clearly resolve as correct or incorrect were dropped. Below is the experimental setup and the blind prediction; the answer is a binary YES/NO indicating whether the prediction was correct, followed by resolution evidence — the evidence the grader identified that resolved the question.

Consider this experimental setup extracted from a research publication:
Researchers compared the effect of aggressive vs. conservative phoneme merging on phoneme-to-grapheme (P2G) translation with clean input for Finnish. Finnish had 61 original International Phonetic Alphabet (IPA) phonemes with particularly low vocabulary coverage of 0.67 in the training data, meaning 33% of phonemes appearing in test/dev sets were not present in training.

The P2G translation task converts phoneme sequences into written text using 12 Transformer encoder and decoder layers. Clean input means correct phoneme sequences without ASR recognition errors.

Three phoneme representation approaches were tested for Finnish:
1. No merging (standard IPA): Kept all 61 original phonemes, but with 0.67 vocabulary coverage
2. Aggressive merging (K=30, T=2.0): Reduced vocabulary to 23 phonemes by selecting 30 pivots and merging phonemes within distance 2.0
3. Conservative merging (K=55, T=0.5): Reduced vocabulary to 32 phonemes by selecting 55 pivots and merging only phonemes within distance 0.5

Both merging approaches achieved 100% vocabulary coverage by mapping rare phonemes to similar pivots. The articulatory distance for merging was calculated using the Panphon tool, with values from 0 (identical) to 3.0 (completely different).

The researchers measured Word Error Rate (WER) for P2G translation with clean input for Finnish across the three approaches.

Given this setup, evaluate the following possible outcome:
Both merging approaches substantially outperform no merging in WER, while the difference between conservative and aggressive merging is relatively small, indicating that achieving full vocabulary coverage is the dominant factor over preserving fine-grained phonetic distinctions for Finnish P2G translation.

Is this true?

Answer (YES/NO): NO